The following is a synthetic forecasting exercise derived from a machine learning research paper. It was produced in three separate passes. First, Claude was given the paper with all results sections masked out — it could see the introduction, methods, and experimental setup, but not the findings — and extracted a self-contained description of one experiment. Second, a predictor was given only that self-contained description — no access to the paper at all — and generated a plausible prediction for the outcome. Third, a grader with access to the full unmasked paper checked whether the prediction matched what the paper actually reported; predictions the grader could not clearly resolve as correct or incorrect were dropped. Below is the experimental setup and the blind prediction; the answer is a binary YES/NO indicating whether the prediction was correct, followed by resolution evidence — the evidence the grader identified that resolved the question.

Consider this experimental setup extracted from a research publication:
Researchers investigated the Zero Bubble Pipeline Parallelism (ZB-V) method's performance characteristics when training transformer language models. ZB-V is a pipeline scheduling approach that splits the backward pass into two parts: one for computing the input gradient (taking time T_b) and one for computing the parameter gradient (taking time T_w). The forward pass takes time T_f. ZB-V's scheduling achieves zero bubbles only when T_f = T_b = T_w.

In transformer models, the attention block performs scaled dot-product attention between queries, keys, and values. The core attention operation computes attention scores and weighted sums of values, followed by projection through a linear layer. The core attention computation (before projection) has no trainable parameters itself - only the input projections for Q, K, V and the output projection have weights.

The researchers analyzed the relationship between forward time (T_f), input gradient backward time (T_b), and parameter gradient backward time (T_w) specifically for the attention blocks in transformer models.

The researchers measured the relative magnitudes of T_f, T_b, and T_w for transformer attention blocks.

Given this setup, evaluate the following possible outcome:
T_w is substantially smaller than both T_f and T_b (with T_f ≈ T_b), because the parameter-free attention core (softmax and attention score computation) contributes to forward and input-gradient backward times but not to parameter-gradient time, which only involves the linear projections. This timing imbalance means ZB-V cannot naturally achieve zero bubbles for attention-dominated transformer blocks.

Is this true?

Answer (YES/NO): NO